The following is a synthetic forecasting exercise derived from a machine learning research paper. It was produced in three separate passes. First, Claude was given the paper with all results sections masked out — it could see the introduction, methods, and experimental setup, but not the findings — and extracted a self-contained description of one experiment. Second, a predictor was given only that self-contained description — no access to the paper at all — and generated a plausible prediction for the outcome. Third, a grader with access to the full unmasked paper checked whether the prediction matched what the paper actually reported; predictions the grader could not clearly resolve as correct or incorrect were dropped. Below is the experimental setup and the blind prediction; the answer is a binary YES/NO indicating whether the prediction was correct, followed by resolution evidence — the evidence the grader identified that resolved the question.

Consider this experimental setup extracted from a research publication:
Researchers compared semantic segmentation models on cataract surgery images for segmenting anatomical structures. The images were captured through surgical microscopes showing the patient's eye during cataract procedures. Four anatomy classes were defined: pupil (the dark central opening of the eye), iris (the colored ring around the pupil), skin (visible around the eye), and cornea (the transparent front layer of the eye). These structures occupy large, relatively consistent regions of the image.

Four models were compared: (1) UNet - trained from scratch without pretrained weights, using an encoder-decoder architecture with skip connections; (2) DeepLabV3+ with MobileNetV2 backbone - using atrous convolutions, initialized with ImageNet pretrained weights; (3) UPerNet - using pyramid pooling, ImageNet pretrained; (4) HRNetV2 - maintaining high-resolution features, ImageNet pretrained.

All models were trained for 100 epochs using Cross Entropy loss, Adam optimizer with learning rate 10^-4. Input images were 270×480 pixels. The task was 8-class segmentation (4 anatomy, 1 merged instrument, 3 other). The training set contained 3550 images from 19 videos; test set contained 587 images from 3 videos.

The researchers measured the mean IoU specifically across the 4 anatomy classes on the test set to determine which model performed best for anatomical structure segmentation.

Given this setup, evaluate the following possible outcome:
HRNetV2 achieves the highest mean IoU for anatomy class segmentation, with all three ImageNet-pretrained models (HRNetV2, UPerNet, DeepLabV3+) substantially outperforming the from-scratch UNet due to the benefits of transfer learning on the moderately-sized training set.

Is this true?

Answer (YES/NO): NO